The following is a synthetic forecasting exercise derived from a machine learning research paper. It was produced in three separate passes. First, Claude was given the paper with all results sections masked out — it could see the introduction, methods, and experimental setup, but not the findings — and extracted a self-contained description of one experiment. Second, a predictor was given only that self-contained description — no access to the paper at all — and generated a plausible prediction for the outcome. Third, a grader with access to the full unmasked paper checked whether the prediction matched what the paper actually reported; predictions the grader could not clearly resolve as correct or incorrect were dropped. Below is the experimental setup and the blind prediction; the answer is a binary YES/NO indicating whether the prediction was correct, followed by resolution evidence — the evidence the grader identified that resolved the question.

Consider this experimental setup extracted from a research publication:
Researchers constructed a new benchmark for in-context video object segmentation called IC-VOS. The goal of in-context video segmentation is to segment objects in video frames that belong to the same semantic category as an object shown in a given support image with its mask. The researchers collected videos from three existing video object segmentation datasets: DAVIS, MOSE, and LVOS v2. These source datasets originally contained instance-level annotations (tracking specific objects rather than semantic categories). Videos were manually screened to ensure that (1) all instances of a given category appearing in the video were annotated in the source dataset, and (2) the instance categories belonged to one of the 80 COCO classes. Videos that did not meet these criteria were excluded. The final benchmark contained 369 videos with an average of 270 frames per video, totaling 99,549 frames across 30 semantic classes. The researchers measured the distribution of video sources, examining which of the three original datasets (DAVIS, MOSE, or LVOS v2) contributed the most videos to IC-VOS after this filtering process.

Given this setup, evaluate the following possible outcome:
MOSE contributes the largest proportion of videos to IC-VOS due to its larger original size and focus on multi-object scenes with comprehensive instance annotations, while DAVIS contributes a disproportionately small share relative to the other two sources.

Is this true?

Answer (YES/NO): NO